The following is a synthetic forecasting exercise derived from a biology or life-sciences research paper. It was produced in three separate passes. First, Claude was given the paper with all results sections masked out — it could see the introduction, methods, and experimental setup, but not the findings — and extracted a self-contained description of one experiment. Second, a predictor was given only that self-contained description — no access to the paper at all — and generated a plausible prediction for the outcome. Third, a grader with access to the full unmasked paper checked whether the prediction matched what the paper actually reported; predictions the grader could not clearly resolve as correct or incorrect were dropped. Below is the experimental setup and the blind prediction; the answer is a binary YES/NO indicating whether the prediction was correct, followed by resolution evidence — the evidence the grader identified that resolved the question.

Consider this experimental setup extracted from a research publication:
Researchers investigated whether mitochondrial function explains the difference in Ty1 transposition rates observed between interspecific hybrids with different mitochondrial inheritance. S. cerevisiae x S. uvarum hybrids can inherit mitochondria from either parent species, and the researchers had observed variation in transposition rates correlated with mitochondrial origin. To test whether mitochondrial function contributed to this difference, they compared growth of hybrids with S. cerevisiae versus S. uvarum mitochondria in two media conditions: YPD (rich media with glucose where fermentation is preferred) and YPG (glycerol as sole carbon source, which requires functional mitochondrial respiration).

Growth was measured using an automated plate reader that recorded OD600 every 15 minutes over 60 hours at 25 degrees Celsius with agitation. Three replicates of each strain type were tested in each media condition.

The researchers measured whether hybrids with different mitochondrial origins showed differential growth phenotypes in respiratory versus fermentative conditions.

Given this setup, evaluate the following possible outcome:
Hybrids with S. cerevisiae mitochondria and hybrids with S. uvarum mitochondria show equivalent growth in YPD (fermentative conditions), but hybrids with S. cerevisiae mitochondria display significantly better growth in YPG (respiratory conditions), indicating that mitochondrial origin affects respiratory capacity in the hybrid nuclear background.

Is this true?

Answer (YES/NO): NO